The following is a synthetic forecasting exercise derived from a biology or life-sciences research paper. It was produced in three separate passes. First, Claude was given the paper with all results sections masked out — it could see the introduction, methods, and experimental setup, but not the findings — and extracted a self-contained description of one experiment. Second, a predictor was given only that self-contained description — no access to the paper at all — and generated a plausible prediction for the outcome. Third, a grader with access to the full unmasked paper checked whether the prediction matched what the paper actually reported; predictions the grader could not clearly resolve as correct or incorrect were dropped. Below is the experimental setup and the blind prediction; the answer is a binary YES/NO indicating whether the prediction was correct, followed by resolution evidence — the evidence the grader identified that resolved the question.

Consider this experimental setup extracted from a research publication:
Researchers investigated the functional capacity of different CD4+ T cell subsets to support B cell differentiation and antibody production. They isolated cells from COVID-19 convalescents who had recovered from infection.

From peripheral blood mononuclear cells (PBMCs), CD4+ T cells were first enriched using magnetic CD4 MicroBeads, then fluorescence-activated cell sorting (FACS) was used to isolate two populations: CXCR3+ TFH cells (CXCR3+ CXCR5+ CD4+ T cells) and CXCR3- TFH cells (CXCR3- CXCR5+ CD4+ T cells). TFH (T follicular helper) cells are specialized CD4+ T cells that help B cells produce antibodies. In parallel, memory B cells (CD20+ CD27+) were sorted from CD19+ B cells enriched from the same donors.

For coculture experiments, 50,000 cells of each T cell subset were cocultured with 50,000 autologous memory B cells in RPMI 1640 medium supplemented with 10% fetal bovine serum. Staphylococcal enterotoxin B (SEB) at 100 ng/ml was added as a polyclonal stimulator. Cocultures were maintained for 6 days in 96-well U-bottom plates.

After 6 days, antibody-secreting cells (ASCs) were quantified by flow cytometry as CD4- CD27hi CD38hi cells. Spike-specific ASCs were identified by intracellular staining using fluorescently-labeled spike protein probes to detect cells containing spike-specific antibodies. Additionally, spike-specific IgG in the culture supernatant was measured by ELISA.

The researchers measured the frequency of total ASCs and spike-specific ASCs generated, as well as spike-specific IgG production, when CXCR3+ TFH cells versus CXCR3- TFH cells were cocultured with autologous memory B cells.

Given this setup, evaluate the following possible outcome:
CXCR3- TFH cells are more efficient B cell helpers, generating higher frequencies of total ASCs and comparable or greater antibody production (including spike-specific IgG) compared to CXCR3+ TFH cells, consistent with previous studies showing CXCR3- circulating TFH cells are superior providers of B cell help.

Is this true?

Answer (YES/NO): NO